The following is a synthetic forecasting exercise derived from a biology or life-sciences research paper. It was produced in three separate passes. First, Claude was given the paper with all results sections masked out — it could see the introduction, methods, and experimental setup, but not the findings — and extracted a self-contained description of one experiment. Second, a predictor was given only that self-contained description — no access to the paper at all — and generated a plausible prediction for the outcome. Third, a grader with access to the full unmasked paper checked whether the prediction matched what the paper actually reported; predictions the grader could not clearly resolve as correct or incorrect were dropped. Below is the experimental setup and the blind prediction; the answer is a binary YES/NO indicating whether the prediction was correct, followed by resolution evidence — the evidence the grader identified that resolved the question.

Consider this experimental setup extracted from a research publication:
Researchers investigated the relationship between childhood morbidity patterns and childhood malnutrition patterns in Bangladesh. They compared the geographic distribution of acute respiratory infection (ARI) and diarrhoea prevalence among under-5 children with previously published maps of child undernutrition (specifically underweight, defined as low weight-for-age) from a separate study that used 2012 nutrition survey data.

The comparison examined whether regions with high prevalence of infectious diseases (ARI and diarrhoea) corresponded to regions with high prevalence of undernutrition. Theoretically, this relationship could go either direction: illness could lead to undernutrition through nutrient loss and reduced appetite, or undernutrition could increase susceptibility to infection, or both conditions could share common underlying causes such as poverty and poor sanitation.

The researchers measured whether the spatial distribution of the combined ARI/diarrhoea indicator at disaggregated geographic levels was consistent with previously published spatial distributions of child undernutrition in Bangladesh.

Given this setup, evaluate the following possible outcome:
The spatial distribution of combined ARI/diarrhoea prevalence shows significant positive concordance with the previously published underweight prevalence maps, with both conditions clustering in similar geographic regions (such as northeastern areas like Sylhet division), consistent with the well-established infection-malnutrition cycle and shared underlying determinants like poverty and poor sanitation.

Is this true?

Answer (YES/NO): YES